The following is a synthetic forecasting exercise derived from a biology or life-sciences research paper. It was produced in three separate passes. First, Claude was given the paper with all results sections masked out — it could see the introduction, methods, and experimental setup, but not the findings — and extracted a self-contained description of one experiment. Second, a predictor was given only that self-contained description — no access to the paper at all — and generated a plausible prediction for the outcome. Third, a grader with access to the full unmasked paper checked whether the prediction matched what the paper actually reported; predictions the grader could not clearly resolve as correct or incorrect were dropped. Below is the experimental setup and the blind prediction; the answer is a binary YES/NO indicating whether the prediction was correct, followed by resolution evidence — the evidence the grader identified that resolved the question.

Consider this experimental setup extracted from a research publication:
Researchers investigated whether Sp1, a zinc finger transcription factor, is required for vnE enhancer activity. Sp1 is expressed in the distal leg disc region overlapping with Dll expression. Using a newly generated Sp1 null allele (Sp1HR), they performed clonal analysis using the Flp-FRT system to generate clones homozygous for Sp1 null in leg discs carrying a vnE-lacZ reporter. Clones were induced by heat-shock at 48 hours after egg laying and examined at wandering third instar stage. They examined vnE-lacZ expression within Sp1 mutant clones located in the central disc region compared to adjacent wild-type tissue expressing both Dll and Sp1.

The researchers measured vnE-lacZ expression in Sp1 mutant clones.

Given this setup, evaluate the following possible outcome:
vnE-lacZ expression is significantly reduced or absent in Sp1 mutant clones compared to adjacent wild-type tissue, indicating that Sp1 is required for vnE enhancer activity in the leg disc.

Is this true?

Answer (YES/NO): YES